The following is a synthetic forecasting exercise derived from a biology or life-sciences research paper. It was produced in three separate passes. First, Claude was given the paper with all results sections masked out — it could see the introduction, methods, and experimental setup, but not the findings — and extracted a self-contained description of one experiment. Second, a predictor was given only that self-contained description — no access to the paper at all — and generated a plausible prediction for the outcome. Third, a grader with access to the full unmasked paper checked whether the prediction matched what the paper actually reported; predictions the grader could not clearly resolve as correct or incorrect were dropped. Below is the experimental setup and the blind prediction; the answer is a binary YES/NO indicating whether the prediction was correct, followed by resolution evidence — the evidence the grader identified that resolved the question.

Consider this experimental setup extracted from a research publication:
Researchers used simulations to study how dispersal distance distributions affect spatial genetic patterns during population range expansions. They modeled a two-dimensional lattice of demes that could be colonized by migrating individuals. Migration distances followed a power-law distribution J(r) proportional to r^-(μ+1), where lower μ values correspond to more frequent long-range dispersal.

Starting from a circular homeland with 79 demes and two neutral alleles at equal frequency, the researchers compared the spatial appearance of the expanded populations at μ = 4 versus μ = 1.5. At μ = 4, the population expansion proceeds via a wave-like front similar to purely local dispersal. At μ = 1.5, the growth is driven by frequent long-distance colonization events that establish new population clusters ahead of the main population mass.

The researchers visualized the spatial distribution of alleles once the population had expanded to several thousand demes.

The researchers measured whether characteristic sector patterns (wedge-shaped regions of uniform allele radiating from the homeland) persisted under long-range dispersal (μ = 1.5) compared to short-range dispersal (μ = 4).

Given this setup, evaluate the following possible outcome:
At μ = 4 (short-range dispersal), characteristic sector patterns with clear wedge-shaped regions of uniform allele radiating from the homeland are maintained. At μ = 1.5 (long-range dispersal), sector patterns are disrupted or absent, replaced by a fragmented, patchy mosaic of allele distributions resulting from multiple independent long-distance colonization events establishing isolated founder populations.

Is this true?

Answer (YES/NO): YES